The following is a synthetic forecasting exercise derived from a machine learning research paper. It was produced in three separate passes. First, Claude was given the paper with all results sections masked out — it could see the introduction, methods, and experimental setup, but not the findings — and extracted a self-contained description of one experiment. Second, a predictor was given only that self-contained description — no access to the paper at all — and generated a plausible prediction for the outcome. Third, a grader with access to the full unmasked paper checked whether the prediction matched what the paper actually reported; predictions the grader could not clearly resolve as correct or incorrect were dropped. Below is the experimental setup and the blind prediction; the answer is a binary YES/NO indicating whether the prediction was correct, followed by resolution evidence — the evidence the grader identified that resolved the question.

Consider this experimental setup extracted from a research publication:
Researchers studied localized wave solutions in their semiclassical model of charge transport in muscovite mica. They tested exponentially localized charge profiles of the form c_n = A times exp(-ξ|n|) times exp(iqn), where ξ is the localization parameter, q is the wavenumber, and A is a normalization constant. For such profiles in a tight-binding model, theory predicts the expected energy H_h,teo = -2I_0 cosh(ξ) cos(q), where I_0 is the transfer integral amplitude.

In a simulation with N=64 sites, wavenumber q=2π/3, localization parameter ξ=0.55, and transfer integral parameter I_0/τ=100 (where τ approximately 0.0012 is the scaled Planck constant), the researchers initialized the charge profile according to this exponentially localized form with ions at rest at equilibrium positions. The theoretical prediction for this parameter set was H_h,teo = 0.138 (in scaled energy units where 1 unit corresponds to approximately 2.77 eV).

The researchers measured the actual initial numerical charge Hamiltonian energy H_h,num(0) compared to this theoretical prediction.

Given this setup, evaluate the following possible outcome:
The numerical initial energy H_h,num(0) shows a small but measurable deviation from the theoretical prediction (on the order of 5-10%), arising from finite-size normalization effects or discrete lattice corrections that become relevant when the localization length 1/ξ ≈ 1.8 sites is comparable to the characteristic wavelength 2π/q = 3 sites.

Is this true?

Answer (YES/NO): NO